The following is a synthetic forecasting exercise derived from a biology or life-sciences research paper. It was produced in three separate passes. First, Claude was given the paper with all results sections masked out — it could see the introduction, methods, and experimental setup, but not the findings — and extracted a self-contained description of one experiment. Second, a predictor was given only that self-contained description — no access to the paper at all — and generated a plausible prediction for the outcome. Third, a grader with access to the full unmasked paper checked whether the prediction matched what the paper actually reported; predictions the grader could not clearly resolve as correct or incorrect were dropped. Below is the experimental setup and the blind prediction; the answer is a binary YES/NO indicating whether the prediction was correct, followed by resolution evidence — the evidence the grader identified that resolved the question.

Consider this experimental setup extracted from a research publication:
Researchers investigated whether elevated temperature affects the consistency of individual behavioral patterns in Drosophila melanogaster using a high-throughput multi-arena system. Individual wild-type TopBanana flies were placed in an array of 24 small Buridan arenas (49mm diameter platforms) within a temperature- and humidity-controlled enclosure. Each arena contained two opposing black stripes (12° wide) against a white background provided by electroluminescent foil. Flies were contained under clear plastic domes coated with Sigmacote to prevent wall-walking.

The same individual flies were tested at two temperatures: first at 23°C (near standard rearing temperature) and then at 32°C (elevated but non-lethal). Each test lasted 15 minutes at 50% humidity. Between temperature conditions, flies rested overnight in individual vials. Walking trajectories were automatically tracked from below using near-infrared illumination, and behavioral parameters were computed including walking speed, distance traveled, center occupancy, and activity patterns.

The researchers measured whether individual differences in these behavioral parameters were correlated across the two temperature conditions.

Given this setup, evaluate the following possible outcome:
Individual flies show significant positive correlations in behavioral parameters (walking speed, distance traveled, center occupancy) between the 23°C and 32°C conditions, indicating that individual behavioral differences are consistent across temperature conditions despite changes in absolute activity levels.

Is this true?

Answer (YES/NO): YES